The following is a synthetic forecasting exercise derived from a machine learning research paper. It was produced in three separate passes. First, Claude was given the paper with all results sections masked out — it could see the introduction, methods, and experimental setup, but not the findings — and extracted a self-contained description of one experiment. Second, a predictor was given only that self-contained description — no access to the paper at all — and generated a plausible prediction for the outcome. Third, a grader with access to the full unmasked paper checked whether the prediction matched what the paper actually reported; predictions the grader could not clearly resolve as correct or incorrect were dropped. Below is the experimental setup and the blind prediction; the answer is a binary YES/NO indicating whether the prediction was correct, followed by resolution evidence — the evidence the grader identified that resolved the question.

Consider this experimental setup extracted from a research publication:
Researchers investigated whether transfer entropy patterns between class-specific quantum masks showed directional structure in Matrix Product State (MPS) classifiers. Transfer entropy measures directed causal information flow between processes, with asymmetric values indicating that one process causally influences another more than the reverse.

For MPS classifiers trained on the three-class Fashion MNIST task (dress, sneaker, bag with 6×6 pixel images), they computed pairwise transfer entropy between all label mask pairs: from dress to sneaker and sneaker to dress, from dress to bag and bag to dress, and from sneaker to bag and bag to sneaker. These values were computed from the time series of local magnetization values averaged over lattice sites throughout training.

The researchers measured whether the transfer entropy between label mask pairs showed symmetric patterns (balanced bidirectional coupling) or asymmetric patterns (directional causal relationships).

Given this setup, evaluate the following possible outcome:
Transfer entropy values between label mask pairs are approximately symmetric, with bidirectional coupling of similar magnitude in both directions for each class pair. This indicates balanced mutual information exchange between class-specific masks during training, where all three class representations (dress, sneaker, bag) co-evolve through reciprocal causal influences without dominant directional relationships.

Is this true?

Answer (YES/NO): NO